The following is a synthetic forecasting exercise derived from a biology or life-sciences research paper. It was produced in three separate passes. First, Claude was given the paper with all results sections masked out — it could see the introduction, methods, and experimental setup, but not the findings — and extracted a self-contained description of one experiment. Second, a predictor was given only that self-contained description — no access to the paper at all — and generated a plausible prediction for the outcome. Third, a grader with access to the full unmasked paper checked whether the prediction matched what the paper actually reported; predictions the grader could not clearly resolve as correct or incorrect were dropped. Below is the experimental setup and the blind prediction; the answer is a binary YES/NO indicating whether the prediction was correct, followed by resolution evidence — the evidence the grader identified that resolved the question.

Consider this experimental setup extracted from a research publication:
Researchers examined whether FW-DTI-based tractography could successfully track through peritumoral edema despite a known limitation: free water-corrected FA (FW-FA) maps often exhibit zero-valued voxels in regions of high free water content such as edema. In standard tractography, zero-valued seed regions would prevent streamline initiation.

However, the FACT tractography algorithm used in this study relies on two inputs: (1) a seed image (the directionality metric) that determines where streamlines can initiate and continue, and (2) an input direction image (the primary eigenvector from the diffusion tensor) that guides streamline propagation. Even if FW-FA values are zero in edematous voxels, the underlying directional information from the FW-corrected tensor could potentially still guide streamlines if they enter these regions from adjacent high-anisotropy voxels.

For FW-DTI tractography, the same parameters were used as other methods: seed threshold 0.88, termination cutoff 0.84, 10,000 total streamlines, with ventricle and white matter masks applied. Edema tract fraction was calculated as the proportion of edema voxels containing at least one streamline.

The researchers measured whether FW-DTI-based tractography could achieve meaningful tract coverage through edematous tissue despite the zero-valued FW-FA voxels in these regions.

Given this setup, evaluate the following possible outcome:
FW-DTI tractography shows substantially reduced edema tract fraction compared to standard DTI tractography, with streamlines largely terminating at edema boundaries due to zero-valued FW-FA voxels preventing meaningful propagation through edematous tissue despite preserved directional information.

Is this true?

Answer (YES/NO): NO